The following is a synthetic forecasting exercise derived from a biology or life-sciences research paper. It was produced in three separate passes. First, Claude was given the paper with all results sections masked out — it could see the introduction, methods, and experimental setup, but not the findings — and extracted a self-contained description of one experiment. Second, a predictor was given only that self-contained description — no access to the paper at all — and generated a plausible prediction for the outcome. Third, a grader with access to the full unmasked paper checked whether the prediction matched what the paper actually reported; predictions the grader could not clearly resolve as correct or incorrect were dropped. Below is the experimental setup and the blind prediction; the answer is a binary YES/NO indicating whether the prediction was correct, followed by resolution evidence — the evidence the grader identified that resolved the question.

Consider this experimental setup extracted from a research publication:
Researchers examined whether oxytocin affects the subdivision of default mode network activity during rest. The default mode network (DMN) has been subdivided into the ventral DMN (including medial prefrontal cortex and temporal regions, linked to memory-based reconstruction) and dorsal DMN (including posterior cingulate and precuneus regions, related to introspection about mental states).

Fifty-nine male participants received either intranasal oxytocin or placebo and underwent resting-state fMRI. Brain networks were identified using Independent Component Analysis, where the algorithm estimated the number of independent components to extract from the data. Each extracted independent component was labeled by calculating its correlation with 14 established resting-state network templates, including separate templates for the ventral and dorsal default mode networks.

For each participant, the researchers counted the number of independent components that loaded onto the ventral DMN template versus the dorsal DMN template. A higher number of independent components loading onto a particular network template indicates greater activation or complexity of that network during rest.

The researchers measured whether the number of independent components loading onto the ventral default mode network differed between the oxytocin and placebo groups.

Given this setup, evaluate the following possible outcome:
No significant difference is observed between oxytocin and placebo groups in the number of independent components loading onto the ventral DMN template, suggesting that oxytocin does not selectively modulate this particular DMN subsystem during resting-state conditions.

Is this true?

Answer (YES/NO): YES